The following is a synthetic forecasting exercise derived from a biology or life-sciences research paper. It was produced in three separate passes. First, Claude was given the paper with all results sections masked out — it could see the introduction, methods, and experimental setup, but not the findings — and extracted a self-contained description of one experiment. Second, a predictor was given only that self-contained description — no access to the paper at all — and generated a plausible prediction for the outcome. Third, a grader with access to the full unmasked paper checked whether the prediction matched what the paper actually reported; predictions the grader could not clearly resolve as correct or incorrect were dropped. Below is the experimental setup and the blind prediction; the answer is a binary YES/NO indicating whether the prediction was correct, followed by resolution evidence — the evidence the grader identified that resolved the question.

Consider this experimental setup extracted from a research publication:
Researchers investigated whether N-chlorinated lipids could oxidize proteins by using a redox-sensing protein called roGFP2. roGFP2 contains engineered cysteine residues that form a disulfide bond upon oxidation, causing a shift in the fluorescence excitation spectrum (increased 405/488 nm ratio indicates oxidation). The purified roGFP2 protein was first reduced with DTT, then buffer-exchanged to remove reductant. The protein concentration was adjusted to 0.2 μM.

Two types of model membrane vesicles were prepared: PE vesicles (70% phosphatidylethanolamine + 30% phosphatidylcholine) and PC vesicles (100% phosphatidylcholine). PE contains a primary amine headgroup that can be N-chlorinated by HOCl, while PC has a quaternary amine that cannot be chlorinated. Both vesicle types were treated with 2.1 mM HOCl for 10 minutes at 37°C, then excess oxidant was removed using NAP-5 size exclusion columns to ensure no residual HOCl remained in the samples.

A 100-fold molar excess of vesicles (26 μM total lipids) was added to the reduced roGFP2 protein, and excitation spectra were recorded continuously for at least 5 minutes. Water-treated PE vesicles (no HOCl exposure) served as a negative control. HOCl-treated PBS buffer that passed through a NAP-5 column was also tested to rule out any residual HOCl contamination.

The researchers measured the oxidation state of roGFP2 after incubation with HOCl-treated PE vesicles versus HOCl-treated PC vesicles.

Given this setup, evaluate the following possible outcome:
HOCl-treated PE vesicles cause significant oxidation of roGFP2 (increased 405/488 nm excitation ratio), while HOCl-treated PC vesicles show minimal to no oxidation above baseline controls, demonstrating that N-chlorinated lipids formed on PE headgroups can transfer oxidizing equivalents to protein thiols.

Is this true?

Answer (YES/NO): YES